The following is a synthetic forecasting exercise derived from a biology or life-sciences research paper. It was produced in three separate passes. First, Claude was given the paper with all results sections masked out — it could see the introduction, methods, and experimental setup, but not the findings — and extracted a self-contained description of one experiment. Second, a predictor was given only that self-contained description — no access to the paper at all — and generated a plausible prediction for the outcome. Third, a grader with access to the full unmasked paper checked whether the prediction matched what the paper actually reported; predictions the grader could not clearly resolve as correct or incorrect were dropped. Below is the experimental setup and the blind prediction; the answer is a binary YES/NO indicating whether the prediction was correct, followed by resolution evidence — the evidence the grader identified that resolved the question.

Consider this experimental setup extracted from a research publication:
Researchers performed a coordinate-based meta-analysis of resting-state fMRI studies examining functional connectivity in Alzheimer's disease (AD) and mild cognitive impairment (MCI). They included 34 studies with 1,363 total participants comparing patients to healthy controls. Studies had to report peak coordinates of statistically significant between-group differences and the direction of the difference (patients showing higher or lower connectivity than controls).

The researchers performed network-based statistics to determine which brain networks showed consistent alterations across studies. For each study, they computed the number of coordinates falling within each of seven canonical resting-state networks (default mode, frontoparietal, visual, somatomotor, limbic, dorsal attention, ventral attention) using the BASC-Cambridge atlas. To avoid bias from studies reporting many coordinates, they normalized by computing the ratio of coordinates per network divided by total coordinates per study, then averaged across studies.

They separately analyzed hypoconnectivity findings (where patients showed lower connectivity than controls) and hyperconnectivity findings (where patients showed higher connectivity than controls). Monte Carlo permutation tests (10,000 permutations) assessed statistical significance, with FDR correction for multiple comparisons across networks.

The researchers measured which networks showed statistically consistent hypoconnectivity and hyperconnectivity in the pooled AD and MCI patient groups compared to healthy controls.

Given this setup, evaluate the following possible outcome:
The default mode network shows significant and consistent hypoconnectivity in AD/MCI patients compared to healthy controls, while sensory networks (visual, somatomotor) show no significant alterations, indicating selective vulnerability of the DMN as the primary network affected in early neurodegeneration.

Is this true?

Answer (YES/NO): NO